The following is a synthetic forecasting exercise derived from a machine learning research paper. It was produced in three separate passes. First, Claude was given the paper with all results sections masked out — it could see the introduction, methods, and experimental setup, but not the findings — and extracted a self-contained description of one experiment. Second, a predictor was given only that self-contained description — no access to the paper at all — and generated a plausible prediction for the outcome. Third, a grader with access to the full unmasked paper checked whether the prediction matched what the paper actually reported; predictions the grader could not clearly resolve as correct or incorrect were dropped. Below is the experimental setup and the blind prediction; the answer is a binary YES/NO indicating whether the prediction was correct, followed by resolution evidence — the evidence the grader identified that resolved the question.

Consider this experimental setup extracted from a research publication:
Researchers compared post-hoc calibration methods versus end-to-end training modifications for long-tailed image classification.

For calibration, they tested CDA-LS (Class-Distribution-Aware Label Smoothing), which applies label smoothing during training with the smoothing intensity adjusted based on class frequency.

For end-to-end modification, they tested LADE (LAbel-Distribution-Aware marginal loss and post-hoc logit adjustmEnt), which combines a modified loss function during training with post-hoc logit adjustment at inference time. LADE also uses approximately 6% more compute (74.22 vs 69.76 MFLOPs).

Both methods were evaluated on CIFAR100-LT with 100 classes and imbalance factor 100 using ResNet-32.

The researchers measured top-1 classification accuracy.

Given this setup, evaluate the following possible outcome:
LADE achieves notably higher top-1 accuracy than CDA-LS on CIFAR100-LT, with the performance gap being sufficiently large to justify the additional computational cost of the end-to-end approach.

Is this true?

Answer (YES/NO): YES